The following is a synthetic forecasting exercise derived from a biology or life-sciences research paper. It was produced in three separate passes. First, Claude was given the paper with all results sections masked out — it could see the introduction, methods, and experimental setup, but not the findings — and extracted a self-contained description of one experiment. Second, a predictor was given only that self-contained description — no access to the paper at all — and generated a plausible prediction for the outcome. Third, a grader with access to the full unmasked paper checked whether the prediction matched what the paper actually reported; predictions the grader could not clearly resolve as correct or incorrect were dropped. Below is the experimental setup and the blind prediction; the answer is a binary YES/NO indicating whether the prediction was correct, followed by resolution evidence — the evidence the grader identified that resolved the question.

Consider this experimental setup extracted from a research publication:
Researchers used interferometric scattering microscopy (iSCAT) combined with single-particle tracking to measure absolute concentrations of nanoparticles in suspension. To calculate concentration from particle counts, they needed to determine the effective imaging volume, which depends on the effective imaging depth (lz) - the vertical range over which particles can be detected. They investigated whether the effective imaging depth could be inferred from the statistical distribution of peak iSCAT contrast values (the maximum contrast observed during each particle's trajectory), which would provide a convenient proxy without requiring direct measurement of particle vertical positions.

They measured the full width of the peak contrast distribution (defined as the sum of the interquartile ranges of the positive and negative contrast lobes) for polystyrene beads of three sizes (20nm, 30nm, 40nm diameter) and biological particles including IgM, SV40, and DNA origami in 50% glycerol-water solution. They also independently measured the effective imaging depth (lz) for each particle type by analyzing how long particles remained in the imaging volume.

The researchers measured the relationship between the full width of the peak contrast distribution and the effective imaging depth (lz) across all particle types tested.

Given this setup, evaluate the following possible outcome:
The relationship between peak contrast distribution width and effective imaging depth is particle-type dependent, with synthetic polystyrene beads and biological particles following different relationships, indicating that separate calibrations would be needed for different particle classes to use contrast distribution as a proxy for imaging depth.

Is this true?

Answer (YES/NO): NO